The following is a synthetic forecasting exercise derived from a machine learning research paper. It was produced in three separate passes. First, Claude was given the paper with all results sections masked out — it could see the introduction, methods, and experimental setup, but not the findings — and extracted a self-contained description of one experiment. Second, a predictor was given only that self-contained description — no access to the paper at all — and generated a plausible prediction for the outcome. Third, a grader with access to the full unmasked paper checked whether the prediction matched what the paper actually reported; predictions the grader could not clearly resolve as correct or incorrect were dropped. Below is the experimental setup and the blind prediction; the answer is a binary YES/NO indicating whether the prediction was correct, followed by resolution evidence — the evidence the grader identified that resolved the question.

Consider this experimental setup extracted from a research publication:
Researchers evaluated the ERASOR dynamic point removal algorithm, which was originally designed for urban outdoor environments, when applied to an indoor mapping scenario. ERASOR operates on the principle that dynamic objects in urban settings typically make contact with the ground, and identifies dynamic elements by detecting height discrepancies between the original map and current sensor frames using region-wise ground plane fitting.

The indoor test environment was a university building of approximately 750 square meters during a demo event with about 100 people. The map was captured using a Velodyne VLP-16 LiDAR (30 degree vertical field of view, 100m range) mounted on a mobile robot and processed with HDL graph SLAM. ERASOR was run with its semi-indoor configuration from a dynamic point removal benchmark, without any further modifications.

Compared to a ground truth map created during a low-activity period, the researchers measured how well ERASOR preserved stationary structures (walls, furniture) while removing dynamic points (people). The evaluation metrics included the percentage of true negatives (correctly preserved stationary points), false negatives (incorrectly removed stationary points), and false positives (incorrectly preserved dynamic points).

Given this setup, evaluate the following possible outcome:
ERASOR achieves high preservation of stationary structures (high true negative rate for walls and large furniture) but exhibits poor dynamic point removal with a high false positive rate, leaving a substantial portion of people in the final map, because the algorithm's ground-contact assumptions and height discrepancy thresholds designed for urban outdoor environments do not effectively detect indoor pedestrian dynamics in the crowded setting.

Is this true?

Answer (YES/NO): NO